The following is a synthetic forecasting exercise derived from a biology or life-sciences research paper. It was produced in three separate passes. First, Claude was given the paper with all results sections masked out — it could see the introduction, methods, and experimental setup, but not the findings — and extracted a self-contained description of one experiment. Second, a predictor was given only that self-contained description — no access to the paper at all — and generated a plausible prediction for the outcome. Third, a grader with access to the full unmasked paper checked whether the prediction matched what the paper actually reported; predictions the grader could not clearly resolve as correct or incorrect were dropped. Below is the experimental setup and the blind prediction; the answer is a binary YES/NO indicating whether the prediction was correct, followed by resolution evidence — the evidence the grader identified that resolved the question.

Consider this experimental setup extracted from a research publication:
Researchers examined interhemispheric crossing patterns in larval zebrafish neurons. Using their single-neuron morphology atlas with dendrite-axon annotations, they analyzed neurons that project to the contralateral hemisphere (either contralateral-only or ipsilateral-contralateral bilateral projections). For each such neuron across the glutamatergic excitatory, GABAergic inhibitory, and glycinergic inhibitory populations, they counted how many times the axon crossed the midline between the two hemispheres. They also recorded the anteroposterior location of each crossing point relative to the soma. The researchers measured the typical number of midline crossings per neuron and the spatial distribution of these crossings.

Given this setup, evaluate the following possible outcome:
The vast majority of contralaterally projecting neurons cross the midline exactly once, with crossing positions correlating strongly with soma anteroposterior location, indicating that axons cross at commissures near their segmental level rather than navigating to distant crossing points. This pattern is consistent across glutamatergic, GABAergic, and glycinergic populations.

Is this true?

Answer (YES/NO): YES